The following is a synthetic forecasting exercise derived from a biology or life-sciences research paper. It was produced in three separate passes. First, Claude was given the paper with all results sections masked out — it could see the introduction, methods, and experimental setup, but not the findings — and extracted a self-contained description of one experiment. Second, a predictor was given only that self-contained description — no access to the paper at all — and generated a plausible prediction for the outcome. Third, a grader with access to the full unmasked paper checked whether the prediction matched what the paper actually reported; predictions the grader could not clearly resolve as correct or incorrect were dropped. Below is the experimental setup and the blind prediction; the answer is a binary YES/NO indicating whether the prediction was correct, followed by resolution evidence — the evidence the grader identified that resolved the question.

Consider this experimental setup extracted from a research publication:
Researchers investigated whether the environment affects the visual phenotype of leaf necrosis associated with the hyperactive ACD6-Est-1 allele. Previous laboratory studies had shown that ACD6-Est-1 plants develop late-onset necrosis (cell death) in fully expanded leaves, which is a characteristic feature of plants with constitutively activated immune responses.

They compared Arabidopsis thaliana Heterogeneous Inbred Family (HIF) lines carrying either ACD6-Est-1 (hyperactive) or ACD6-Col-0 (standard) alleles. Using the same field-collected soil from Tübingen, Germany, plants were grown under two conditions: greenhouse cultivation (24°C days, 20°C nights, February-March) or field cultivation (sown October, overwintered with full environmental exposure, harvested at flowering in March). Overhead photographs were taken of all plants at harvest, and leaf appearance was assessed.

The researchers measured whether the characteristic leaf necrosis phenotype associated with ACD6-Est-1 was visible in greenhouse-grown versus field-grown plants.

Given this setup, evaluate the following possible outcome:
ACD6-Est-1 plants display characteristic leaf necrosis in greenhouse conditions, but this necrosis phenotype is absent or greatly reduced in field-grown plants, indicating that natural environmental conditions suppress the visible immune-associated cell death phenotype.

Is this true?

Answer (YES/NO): YES